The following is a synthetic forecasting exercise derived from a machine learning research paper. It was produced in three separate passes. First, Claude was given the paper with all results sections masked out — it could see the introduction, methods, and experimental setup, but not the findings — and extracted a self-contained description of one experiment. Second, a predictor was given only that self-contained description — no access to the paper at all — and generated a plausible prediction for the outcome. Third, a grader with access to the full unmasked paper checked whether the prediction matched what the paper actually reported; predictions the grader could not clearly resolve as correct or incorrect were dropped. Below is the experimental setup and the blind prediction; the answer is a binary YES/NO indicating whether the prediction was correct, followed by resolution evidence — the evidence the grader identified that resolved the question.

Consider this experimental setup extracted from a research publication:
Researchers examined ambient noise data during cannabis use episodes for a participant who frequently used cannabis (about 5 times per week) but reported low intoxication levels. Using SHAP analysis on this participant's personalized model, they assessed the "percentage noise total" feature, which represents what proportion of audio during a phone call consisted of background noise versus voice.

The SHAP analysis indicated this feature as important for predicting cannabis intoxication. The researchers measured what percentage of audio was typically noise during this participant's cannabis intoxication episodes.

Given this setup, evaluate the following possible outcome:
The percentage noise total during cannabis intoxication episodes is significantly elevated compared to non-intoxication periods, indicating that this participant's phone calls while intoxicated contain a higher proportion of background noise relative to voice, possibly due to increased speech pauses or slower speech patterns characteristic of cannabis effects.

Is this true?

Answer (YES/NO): NO